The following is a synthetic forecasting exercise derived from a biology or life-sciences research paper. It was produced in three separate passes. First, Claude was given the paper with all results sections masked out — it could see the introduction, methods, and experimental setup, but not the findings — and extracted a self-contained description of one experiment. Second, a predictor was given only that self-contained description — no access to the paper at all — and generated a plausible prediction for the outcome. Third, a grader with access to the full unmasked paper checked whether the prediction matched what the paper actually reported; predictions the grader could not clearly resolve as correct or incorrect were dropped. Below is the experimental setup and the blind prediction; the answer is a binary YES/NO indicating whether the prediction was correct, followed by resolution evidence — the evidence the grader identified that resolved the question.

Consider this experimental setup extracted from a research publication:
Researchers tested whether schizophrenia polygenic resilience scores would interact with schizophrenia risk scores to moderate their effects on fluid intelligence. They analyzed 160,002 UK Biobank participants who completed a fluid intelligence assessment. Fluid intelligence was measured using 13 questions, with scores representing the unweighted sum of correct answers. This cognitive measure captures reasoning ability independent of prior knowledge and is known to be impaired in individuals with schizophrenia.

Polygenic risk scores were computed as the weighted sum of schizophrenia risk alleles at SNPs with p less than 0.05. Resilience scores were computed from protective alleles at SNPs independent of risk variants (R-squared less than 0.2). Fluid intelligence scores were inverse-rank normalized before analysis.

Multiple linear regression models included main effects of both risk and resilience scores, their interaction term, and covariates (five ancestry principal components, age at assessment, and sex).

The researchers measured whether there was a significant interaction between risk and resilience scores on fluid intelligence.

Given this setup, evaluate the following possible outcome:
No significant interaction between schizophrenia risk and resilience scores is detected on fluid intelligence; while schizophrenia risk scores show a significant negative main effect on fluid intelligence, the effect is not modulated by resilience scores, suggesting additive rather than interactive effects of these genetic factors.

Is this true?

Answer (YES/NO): NO